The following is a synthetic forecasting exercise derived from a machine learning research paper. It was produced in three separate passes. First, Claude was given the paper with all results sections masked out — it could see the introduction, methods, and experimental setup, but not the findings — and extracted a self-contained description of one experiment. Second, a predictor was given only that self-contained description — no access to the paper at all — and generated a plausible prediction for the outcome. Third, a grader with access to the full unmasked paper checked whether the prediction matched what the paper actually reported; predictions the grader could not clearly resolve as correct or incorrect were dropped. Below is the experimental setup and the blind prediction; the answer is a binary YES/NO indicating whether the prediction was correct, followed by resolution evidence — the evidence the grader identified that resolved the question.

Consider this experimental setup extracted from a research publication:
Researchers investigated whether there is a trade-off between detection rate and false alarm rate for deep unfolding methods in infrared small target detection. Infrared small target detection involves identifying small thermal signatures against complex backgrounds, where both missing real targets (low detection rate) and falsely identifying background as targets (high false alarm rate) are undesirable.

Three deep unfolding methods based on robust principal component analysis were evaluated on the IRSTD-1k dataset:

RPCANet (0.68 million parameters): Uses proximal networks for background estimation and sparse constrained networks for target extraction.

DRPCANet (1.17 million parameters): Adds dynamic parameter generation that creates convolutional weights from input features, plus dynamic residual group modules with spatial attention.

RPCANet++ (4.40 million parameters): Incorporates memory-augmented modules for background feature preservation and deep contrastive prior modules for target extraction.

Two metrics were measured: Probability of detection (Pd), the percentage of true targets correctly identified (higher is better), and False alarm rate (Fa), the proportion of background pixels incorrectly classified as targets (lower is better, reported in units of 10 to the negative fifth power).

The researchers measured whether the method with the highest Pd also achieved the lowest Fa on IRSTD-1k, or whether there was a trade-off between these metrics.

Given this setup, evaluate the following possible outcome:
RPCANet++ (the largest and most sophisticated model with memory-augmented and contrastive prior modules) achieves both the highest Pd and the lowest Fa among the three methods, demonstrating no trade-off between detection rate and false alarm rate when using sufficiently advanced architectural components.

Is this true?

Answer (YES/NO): NO